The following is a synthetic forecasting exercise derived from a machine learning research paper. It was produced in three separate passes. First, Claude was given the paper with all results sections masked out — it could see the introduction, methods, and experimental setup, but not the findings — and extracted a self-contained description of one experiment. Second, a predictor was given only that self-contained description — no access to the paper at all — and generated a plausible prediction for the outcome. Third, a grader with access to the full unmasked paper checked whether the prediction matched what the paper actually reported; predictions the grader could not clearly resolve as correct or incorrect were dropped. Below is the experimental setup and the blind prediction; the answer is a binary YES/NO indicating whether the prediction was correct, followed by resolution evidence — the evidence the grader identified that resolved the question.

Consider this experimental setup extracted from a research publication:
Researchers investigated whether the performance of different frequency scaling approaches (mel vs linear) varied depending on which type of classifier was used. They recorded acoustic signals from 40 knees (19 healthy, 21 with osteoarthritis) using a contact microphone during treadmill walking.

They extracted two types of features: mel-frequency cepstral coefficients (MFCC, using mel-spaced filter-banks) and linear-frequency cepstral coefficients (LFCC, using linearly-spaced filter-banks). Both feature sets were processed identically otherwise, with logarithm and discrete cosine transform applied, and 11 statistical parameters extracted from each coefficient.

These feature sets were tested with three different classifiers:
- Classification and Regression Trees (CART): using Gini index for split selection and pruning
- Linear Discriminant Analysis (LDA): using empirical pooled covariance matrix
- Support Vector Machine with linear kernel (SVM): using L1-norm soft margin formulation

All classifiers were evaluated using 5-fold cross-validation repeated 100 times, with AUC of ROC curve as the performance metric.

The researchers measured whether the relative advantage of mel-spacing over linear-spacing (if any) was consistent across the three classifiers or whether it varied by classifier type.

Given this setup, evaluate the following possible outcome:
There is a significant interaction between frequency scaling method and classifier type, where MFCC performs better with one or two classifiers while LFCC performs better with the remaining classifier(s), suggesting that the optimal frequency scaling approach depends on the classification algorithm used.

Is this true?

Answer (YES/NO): NO